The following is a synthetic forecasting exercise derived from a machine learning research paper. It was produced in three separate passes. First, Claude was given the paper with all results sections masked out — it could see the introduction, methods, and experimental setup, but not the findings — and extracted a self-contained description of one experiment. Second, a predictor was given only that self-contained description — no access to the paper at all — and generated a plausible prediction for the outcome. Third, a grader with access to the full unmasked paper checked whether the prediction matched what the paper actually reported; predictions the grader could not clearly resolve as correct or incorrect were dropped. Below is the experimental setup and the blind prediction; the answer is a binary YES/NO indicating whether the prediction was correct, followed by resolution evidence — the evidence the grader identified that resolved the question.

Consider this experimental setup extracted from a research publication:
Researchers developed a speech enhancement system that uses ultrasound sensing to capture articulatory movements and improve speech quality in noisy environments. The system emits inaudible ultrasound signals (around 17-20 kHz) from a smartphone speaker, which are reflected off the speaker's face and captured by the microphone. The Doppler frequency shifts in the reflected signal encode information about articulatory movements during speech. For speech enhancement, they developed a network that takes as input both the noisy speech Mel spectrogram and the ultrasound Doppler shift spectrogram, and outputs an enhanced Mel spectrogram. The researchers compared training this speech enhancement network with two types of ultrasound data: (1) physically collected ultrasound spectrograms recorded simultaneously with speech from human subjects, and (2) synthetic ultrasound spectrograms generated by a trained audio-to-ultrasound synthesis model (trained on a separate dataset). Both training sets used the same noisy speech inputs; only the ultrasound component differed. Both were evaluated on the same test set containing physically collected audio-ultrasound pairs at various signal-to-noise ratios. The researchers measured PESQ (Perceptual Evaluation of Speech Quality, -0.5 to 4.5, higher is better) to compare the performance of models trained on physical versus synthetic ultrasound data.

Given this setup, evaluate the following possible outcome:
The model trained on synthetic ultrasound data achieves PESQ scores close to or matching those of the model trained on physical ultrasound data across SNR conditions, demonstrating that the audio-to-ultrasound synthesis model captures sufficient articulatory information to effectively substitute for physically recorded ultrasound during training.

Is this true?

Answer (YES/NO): YES